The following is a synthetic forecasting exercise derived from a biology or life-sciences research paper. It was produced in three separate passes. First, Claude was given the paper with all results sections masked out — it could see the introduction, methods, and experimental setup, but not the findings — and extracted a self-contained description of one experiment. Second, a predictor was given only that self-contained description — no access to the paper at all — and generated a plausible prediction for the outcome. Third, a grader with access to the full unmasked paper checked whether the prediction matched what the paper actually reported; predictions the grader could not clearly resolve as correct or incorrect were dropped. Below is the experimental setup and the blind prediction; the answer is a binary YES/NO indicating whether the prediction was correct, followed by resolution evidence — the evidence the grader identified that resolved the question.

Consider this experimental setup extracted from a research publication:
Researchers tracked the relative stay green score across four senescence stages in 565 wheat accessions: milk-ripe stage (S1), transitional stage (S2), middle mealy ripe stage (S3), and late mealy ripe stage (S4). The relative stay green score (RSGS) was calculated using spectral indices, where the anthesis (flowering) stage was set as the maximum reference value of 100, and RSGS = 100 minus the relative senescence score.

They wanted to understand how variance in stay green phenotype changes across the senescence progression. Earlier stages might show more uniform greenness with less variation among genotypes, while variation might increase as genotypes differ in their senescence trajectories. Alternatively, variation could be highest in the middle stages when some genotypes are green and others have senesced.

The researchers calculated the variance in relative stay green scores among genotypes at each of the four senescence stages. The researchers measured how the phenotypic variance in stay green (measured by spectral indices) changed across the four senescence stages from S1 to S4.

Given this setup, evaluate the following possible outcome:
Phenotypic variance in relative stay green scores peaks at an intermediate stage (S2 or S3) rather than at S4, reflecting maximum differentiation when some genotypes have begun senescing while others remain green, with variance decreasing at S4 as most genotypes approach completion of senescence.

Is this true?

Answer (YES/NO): NO